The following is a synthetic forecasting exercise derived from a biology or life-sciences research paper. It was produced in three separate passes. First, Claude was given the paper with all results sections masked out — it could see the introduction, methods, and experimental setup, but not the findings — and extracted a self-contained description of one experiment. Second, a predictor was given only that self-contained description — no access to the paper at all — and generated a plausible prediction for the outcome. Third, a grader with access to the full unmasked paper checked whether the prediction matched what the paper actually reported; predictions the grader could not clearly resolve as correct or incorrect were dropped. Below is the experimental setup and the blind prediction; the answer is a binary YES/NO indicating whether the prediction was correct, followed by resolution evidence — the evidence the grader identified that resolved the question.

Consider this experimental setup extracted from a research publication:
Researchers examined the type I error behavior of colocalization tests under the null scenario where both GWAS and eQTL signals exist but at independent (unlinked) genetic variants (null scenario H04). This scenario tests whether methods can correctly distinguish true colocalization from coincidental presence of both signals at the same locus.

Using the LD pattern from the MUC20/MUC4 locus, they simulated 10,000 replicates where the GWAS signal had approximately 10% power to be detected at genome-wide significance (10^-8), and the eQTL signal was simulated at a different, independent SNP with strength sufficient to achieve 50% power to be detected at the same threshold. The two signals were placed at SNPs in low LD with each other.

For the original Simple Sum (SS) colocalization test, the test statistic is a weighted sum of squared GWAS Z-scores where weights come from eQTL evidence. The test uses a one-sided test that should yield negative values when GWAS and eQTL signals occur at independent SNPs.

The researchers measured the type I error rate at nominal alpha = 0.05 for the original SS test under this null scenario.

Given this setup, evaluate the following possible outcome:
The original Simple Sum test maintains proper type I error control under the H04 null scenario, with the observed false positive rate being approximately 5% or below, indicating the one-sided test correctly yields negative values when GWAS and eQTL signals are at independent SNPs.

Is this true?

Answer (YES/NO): YES